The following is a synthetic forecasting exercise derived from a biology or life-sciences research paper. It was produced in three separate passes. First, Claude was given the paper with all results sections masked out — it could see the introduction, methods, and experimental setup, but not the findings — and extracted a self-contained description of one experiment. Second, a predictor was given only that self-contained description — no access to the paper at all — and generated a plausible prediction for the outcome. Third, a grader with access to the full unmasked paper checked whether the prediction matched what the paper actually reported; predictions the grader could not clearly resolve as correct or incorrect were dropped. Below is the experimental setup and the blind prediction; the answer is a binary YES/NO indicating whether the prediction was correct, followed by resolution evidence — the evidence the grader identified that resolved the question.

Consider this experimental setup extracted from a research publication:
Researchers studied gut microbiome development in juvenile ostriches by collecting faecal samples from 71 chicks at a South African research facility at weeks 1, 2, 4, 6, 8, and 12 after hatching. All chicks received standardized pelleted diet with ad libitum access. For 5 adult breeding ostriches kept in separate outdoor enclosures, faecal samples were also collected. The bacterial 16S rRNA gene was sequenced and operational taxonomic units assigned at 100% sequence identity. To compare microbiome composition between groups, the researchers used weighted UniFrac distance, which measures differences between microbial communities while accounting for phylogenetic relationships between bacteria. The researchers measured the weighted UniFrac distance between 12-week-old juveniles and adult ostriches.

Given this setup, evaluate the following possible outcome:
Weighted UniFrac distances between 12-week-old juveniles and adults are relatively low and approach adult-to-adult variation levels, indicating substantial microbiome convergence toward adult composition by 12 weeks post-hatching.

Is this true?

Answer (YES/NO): NO